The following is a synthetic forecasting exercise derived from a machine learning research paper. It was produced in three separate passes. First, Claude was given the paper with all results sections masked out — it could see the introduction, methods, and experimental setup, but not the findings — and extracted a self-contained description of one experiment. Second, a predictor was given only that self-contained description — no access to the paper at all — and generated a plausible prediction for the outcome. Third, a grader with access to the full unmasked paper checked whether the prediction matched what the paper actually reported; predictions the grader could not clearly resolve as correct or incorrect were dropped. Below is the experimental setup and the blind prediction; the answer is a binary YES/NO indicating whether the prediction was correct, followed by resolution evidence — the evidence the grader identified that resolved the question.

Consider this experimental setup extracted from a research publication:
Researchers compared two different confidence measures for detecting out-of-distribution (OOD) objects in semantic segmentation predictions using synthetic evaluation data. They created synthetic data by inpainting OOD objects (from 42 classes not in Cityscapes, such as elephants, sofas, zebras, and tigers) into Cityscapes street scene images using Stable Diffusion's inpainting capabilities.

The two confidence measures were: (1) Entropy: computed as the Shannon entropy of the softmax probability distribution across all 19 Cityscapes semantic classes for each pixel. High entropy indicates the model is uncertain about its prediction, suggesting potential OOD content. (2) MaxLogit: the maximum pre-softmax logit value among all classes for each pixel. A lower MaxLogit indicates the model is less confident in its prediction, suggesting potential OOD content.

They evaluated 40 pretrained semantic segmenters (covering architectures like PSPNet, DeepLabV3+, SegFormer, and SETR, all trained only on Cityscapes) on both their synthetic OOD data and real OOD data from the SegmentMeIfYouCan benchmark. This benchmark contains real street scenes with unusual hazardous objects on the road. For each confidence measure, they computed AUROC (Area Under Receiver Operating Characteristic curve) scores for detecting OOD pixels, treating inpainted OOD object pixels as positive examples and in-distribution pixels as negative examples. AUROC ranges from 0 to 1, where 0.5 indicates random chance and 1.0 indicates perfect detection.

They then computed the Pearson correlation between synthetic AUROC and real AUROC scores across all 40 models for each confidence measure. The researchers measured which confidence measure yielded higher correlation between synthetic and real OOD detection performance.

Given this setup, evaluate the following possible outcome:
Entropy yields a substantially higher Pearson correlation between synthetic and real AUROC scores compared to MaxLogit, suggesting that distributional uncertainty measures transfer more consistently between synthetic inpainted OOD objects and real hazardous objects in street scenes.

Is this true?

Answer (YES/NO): NO